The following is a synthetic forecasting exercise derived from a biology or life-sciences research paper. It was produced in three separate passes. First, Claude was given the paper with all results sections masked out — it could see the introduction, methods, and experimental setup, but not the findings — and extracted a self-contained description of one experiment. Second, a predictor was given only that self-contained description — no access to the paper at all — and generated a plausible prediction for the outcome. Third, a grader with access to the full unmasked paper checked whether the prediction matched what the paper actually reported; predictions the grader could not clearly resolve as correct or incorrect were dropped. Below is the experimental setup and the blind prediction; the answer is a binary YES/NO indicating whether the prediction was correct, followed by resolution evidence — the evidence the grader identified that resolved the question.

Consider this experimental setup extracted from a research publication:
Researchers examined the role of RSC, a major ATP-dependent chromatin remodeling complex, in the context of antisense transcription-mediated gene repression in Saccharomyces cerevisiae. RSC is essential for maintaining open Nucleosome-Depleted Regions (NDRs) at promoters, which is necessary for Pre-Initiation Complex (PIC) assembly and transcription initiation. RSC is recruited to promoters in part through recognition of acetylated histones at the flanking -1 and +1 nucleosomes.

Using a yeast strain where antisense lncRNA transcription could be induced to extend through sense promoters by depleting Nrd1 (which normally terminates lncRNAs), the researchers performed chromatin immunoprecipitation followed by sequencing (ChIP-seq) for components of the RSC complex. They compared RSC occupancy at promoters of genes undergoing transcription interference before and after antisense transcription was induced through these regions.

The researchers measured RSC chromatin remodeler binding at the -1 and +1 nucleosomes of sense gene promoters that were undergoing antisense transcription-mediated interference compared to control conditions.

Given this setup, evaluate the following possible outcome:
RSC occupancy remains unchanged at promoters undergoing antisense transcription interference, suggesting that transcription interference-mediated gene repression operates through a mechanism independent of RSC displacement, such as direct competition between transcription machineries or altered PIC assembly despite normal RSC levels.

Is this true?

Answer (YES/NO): NO